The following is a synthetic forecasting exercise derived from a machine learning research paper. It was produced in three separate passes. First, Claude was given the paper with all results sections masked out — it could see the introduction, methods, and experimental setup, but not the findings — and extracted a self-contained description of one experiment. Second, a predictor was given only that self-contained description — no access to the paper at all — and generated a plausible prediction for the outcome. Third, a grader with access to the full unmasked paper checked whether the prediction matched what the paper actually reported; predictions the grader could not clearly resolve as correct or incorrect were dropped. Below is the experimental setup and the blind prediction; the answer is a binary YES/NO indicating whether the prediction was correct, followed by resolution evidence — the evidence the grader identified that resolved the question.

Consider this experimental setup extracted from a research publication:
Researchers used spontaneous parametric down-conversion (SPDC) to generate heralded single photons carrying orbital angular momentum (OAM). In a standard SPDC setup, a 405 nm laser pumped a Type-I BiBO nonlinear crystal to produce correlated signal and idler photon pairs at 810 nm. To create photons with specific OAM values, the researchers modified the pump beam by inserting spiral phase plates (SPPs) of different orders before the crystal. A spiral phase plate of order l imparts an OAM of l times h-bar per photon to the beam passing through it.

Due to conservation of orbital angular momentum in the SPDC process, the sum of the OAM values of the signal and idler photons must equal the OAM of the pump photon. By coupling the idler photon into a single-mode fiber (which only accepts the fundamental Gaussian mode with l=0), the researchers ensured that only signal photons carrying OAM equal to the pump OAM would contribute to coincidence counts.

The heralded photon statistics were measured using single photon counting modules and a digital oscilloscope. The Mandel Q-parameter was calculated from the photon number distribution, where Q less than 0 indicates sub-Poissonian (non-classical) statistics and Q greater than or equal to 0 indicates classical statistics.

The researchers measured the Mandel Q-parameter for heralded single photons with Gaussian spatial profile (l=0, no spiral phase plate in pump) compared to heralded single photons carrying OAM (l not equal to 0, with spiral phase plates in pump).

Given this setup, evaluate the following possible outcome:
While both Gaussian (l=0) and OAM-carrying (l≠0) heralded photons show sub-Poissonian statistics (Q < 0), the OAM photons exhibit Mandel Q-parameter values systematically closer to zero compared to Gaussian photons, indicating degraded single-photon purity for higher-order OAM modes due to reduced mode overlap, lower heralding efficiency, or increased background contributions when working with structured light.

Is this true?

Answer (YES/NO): NO